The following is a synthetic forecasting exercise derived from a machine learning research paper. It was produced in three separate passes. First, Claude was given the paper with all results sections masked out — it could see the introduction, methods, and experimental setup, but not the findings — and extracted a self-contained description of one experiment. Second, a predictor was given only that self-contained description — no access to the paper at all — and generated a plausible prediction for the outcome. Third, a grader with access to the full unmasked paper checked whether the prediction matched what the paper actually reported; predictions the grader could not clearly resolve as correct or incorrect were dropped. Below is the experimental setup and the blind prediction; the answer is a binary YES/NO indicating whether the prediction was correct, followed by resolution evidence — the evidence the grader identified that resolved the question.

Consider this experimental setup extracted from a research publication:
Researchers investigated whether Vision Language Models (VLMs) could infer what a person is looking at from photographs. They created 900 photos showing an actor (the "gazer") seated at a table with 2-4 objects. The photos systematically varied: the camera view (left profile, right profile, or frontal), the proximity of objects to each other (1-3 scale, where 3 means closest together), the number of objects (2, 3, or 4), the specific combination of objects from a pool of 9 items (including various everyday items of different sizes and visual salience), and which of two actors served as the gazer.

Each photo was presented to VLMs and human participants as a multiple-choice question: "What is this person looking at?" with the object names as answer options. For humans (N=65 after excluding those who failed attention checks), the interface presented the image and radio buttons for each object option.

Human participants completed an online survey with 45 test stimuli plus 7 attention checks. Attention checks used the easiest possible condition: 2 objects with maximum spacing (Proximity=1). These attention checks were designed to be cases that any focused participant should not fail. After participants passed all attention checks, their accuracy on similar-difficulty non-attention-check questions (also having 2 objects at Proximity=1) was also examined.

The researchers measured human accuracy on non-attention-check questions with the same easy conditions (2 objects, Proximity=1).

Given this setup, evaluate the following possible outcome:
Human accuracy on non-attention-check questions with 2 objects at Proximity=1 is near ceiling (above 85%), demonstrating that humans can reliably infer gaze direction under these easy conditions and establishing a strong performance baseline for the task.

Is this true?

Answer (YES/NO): YES